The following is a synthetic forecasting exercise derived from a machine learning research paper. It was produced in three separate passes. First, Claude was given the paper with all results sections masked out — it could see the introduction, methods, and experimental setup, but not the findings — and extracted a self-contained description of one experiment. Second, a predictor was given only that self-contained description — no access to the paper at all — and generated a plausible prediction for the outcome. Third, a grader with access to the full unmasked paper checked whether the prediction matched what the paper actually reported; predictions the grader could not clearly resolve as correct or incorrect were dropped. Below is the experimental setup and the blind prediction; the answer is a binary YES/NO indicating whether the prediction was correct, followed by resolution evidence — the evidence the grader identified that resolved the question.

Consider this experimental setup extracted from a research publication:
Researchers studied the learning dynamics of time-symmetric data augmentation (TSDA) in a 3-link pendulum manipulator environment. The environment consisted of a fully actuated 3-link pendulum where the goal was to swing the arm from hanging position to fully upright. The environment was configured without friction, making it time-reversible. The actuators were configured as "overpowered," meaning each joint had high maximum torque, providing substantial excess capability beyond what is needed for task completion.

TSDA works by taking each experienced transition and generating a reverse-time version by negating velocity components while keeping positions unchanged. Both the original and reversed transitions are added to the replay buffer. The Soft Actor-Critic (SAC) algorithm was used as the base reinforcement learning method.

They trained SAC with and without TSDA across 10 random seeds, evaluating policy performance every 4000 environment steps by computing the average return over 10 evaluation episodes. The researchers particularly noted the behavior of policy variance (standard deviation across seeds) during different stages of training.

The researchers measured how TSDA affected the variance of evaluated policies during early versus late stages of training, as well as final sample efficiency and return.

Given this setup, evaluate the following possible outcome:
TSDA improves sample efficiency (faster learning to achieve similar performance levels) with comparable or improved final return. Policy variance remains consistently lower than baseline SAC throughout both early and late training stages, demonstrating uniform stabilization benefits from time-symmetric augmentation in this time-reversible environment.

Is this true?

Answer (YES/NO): NO